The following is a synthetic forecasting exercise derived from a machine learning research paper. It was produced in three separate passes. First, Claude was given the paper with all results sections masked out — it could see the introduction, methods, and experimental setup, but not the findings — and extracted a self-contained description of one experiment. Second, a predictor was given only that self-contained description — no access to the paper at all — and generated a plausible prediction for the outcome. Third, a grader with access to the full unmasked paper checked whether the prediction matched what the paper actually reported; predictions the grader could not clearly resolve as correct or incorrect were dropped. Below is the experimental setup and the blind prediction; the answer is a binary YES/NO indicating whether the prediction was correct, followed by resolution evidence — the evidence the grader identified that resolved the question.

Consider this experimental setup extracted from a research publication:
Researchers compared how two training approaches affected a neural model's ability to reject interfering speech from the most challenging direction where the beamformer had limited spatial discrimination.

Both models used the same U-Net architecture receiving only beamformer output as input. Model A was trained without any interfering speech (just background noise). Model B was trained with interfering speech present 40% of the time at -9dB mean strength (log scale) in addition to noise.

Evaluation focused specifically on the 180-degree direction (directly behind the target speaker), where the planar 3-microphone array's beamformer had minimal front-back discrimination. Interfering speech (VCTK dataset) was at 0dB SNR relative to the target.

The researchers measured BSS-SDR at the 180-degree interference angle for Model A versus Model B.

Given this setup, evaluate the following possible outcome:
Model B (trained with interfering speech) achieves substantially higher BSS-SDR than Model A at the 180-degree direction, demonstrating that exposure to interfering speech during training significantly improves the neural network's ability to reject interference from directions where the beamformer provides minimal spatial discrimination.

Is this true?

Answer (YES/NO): NO